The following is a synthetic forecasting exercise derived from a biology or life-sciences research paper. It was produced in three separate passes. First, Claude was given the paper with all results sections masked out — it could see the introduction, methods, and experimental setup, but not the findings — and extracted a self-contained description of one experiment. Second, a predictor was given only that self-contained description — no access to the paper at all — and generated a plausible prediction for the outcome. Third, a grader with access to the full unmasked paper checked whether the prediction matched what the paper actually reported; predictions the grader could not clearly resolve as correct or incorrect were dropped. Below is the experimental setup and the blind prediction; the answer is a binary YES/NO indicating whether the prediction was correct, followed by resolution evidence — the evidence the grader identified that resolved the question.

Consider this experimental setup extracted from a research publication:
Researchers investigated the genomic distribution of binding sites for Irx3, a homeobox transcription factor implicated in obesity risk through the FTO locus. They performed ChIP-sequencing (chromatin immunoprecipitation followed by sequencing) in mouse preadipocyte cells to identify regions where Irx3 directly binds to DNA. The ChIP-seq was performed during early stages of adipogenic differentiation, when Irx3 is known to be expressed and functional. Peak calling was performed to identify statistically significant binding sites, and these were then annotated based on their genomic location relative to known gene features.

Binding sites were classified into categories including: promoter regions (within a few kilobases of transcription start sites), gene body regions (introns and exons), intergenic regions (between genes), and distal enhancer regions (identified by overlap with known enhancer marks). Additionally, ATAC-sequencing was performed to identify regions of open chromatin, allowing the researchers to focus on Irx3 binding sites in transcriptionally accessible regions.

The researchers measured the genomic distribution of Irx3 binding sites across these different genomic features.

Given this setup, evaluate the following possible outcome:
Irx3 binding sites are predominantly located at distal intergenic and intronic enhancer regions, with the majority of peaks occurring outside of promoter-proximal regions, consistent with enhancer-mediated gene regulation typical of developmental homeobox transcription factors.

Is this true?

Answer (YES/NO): NO